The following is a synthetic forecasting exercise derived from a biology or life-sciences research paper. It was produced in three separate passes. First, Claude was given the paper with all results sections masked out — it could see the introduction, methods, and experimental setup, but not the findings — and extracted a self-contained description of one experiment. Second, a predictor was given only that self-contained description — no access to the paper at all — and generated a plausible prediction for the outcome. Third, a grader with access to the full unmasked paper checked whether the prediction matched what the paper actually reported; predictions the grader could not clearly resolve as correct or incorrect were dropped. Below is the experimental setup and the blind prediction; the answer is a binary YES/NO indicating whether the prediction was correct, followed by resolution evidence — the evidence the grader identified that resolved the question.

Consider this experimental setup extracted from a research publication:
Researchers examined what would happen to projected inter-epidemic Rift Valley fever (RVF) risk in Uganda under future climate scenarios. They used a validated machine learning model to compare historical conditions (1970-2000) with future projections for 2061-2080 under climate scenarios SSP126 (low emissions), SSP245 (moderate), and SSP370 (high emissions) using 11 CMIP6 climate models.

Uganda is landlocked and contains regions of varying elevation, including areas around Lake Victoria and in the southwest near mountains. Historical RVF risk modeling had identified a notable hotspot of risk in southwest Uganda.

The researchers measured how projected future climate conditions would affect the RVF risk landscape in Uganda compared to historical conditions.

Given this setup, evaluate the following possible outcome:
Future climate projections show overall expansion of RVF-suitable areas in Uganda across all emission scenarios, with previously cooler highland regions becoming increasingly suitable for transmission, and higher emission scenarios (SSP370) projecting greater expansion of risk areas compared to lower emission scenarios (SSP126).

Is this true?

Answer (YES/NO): NO